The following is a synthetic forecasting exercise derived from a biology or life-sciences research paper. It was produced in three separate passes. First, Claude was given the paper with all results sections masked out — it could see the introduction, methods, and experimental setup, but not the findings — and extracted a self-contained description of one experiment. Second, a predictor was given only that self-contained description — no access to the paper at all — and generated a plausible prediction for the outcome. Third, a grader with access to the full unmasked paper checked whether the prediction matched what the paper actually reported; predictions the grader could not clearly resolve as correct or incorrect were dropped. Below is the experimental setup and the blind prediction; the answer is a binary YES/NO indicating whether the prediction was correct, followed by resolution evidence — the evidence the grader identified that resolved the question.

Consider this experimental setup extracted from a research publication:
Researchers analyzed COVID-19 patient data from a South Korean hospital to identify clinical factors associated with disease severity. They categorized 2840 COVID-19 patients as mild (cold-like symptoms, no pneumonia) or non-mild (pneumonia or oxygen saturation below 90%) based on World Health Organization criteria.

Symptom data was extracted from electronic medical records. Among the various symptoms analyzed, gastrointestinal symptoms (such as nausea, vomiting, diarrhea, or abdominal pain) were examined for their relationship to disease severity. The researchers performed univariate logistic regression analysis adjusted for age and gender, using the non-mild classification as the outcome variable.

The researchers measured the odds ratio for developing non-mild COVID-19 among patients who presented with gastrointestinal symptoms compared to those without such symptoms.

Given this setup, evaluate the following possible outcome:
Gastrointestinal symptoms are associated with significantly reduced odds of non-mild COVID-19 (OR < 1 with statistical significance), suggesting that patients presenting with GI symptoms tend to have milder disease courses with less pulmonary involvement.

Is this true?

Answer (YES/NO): YES